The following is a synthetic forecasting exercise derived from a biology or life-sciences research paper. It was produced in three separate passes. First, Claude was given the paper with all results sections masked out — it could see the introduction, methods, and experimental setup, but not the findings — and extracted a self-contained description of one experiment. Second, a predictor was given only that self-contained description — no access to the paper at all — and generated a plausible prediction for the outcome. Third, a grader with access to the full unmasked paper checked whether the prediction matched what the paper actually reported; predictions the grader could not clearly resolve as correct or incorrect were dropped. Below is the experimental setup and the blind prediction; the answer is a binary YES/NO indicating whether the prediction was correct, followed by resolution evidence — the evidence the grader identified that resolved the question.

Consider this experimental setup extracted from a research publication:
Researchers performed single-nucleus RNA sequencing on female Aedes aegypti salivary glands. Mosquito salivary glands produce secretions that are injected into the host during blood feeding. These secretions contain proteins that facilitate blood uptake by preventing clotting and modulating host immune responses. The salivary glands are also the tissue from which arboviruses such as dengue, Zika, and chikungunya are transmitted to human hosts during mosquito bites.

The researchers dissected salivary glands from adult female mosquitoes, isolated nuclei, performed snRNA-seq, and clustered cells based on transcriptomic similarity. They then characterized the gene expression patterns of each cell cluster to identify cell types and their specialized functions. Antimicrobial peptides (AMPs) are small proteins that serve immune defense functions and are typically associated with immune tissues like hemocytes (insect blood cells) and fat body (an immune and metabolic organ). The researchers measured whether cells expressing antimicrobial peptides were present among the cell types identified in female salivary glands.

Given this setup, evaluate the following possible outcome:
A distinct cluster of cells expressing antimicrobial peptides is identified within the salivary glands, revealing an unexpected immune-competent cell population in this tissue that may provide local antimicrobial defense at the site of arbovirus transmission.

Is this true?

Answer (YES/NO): NO